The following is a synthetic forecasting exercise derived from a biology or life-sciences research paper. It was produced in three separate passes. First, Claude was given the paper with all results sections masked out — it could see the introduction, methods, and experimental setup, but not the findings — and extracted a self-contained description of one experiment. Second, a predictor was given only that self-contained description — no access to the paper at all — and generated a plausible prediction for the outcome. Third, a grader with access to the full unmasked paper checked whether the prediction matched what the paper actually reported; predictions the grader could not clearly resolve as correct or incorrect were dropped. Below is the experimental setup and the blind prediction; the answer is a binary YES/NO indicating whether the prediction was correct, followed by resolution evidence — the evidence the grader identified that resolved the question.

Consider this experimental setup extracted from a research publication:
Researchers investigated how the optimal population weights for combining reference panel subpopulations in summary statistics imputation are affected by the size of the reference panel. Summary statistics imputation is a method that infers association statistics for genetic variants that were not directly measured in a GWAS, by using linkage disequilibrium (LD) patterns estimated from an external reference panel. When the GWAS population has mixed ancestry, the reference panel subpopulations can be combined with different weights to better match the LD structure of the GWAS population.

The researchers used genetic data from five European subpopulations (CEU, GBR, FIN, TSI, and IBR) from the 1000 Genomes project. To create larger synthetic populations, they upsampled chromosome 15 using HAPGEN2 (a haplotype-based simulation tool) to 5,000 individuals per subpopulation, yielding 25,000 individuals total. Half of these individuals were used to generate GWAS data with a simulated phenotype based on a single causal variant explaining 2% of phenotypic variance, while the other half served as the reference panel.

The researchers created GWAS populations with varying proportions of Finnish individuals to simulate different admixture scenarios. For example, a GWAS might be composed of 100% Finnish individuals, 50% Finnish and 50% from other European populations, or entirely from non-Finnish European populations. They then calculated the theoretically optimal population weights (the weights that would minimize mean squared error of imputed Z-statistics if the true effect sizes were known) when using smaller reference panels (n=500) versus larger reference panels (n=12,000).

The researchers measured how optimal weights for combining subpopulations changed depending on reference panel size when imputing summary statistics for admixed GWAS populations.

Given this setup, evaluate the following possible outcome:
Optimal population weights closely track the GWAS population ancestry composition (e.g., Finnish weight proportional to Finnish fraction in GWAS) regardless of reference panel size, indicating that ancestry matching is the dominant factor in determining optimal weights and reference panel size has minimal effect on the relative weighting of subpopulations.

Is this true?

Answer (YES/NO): NO